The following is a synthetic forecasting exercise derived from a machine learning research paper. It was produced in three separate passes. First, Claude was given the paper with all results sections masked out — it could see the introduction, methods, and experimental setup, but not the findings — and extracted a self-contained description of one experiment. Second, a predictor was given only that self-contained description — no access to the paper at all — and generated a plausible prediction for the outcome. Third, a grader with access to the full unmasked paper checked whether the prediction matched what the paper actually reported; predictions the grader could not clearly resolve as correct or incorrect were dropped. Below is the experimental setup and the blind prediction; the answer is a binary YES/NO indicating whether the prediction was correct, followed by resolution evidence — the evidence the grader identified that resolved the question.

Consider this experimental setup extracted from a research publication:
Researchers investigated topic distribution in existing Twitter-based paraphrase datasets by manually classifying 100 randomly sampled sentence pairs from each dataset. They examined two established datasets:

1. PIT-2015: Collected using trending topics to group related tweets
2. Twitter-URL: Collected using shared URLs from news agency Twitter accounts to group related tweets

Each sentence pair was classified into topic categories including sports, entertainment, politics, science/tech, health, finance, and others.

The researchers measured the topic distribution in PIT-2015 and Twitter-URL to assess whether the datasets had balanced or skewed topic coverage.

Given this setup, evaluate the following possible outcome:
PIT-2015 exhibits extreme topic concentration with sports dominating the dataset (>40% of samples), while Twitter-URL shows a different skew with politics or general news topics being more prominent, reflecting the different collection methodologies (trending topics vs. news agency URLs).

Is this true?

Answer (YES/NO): YES